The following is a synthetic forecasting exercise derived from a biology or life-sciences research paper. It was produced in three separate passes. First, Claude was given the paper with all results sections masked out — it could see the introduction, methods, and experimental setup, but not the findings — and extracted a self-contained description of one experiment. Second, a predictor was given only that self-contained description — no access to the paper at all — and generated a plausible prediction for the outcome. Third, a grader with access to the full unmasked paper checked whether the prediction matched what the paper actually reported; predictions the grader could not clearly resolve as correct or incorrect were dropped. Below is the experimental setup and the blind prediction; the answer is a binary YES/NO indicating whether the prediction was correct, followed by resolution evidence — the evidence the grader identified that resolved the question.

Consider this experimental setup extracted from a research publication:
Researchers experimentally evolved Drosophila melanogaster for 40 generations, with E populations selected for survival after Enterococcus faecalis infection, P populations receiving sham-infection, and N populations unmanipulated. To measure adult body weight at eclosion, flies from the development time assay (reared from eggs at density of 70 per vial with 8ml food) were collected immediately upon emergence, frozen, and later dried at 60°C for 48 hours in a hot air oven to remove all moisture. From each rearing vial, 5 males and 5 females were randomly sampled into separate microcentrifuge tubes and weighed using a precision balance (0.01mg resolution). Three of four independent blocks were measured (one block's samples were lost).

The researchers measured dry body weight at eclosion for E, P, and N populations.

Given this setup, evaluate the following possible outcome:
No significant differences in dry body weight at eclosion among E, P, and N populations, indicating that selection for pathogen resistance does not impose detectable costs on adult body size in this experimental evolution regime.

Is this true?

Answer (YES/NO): YES